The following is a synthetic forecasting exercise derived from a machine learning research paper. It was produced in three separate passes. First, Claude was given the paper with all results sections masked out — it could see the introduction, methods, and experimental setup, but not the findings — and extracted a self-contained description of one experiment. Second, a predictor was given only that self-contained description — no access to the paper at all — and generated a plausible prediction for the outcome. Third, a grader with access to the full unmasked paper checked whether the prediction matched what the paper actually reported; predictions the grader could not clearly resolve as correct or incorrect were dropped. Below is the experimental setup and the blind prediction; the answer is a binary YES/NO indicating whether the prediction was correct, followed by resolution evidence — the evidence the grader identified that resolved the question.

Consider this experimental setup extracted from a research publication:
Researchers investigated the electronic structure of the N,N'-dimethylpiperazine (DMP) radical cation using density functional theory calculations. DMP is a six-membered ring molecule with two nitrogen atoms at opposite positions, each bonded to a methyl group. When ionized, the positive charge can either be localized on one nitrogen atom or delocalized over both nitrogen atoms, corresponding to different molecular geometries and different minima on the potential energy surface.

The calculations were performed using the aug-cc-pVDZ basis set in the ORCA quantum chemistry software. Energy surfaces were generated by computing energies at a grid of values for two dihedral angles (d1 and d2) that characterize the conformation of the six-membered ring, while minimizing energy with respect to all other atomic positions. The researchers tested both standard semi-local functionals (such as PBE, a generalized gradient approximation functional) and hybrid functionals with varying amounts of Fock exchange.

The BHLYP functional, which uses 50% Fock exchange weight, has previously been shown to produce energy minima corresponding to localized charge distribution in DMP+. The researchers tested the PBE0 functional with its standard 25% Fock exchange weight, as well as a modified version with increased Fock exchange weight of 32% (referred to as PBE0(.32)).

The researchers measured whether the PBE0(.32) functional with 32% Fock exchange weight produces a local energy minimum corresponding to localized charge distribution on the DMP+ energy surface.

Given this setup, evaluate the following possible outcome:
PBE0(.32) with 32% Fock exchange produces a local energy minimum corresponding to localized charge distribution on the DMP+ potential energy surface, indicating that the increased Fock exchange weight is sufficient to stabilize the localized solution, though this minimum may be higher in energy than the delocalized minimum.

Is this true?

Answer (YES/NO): NO